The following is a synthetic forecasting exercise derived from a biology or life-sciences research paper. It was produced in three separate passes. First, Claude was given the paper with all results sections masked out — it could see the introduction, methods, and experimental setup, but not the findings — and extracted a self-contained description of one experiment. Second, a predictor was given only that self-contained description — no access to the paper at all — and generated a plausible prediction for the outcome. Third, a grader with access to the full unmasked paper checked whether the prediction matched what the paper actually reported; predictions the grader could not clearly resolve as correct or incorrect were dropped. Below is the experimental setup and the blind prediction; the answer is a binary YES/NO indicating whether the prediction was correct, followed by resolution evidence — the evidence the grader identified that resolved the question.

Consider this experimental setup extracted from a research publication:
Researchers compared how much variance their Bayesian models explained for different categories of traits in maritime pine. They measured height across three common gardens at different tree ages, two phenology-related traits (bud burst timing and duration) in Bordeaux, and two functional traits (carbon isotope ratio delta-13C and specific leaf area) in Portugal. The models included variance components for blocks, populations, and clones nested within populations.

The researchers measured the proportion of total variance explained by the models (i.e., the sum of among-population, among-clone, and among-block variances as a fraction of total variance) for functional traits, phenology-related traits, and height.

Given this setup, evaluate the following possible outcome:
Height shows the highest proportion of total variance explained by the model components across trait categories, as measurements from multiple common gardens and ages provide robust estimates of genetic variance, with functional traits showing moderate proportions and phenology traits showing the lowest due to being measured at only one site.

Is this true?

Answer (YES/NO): NO